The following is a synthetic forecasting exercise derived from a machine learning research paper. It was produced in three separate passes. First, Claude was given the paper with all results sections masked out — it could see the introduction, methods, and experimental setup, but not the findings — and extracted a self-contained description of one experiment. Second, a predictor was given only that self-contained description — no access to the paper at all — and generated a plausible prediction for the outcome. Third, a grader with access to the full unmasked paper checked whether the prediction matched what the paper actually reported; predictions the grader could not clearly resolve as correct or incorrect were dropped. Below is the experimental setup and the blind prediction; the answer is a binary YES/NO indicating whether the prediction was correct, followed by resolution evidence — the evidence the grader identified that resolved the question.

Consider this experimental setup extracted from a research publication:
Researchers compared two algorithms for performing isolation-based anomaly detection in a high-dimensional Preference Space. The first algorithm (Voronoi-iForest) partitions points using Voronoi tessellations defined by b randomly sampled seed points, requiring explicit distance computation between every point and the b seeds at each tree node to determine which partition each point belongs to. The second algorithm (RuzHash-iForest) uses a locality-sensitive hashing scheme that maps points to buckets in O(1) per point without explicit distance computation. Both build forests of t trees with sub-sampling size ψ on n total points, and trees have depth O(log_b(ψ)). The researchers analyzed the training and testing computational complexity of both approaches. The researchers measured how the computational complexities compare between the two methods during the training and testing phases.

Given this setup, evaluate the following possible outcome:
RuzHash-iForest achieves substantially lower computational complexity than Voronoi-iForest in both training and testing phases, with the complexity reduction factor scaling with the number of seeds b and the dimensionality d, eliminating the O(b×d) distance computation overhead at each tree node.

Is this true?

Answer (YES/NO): NO